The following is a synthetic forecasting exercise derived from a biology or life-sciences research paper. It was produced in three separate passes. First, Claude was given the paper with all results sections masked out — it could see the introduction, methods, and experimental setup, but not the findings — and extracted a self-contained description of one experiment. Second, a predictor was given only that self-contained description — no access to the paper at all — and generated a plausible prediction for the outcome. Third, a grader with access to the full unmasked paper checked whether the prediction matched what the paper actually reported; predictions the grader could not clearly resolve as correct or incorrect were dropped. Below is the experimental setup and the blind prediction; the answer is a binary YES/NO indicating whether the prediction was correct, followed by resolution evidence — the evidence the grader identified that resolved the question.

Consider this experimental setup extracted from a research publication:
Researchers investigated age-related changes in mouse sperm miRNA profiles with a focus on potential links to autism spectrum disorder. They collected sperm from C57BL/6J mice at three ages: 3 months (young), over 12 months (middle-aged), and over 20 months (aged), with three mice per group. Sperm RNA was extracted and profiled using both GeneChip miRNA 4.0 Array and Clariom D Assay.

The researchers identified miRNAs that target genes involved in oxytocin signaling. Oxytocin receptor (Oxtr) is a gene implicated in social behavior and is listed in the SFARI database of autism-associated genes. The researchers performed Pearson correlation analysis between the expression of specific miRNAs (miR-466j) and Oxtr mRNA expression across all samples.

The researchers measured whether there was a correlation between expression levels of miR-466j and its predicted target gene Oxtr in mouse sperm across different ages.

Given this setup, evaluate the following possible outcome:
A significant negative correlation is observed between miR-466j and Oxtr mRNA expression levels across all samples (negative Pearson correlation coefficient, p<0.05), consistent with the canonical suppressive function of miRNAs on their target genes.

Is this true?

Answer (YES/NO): YES